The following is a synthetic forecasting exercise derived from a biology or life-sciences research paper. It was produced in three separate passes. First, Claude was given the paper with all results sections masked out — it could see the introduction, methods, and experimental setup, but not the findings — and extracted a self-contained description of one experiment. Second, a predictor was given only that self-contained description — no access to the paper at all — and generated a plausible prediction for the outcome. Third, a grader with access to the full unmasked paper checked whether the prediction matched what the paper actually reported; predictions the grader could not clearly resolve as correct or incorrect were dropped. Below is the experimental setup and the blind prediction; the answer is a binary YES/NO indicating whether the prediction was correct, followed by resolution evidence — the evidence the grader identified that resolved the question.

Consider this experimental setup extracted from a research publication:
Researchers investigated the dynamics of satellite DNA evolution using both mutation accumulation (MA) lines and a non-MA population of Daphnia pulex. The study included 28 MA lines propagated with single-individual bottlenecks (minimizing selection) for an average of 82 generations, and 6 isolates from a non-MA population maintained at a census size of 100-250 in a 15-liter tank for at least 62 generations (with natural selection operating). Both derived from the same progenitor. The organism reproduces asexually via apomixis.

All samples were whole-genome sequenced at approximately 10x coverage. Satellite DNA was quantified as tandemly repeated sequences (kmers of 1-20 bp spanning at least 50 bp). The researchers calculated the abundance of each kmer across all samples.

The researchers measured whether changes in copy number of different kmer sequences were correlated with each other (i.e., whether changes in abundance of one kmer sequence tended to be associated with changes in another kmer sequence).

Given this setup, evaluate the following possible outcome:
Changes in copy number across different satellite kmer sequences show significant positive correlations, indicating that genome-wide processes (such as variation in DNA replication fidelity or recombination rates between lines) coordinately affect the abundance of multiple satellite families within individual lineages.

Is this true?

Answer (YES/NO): NO